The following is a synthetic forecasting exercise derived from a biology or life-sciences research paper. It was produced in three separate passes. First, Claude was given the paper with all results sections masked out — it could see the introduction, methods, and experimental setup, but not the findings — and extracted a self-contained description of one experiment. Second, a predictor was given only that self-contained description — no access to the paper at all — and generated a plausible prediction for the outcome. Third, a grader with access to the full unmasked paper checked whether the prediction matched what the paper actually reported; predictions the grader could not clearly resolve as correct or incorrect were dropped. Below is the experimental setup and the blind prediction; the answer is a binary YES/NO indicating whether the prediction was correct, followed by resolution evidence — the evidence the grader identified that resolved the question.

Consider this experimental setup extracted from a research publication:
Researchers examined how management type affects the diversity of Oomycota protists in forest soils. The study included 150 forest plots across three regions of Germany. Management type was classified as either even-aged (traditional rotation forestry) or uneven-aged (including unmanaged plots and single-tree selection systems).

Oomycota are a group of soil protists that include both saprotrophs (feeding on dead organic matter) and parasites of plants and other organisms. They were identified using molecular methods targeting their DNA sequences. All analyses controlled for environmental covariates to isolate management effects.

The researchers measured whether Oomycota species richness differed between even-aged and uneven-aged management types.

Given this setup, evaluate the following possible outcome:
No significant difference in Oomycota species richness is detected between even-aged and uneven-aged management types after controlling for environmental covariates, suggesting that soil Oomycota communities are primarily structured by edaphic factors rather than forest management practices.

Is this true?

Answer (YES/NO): NO